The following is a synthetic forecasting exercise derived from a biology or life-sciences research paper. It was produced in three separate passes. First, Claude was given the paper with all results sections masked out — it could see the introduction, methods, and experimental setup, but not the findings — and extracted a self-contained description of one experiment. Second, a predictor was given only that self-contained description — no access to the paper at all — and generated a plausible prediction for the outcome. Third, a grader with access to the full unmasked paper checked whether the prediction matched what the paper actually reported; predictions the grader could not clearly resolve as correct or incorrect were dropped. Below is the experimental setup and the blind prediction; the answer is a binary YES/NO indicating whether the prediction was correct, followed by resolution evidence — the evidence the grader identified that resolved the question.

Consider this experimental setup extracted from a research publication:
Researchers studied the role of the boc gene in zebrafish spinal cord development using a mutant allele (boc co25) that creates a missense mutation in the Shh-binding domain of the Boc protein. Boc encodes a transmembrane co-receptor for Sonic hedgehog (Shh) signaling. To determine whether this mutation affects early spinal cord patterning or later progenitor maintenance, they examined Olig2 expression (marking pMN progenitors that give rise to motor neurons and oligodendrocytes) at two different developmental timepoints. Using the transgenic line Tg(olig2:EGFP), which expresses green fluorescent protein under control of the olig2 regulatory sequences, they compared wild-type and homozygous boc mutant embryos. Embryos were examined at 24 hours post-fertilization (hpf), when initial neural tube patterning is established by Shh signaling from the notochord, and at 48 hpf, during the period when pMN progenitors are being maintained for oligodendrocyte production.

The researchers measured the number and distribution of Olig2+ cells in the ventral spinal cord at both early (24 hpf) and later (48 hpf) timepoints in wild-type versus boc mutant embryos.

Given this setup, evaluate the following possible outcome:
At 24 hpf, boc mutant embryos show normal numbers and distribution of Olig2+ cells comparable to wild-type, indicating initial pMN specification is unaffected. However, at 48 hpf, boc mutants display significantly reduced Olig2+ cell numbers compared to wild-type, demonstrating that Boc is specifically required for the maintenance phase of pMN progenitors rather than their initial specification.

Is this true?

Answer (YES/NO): NO